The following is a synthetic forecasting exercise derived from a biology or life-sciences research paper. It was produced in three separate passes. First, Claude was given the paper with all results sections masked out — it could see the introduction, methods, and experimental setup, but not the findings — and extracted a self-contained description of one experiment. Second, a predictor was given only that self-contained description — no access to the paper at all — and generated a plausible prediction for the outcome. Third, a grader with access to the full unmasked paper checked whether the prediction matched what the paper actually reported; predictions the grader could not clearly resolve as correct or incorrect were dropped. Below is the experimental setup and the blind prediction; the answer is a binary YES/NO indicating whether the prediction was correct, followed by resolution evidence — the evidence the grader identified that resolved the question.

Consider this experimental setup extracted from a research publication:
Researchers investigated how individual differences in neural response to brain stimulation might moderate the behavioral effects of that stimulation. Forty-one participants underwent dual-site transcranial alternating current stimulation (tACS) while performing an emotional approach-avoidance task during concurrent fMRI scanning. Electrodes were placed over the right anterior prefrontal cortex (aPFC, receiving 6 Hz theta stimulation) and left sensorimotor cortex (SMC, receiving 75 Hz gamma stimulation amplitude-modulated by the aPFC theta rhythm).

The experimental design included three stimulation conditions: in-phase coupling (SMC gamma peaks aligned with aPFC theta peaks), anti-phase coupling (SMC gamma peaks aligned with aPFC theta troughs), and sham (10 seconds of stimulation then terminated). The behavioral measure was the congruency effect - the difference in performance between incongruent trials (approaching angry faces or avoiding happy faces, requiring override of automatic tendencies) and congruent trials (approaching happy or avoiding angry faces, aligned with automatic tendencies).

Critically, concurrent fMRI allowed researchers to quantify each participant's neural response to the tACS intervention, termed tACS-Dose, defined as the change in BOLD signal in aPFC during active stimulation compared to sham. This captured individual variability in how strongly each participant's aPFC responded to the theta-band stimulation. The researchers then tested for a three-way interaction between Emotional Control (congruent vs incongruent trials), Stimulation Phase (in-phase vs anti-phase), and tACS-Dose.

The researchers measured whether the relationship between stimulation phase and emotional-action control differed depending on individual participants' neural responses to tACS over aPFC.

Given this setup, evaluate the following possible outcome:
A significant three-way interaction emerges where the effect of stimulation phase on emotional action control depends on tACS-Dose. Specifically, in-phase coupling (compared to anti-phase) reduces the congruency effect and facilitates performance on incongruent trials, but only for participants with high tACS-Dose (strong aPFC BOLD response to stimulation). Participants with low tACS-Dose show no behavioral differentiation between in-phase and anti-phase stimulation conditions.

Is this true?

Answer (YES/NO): NO